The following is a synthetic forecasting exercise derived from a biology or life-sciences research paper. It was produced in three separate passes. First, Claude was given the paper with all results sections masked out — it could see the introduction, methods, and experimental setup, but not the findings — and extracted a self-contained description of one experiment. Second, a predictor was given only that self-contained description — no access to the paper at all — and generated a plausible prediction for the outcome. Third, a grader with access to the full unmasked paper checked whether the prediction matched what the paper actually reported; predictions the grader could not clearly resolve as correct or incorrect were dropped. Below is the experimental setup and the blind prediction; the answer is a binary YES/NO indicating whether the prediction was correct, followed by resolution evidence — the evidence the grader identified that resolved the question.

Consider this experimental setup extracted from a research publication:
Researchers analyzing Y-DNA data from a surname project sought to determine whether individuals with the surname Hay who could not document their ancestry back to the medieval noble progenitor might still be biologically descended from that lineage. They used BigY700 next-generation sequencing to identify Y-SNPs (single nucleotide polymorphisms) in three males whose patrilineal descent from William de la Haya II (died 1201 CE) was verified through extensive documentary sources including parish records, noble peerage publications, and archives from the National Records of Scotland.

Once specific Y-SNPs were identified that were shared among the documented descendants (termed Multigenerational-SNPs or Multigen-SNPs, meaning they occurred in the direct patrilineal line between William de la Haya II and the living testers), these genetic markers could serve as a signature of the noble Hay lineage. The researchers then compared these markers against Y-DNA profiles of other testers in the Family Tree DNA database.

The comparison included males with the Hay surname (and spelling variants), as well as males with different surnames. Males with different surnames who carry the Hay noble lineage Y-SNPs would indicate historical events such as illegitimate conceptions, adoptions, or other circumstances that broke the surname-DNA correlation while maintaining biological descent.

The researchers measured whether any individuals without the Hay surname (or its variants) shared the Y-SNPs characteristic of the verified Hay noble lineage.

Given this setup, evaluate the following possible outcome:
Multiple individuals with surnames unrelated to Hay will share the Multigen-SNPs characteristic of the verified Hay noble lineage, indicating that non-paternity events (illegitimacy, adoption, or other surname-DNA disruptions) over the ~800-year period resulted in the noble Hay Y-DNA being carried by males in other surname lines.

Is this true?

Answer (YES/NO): YES